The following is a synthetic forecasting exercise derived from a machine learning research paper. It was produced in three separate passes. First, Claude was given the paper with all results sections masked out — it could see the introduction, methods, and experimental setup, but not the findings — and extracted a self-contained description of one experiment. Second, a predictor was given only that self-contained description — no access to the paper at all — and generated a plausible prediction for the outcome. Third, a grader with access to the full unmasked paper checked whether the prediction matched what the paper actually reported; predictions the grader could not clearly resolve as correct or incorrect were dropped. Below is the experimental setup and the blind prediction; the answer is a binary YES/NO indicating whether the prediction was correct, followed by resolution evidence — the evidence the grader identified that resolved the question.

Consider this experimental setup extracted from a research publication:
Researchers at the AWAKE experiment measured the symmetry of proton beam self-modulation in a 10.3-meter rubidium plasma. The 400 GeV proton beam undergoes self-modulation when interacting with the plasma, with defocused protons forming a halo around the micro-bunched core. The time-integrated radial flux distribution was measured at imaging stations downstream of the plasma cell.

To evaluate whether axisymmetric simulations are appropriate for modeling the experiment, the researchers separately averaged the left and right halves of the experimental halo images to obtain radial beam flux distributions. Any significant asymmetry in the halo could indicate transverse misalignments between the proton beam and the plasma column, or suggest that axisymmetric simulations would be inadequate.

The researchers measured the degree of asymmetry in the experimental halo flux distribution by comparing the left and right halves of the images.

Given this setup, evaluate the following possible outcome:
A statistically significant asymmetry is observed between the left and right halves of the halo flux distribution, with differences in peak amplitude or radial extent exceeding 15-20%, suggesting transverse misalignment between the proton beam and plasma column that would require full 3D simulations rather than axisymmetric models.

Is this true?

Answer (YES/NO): NO